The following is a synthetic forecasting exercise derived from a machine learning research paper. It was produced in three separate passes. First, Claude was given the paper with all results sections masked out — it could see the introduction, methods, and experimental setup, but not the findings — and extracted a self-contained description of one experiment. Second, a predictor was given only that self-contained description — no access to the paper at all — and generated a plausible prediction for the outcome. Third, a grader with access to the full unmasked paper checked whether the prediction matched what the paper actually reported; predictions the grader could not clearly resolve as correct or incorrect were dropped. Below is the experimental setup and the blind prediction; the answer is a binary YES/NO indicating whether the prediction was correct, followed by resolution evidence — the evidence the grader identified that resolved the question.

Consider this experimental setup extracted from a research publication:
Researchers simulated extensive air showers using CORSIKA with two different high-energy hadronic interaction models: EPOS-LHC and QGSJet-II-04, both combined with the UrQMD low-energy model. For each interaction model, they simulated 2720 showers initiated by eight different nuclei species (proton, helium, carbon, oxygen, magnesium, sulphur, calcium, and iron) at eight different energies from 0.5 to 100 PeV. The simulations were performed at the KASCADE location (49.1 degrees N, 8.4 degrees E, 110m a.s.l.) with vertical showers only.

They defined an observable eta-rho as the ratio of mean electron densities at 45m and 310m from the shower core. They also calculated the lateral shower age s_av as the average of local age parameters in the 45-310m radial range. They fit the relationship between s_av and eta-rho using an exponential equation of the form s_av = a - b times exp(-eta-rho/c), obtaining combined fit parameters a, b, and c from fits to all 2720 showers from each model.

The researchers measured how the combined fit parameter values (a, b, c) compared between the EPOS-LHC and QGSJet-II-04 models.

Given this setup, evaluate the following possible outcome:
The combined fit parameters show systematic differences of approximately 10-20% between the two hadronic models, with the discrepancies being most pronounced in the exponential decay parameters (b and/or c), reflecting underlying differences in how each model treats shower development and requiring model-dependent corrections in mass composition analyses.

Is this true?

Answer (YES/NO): NO